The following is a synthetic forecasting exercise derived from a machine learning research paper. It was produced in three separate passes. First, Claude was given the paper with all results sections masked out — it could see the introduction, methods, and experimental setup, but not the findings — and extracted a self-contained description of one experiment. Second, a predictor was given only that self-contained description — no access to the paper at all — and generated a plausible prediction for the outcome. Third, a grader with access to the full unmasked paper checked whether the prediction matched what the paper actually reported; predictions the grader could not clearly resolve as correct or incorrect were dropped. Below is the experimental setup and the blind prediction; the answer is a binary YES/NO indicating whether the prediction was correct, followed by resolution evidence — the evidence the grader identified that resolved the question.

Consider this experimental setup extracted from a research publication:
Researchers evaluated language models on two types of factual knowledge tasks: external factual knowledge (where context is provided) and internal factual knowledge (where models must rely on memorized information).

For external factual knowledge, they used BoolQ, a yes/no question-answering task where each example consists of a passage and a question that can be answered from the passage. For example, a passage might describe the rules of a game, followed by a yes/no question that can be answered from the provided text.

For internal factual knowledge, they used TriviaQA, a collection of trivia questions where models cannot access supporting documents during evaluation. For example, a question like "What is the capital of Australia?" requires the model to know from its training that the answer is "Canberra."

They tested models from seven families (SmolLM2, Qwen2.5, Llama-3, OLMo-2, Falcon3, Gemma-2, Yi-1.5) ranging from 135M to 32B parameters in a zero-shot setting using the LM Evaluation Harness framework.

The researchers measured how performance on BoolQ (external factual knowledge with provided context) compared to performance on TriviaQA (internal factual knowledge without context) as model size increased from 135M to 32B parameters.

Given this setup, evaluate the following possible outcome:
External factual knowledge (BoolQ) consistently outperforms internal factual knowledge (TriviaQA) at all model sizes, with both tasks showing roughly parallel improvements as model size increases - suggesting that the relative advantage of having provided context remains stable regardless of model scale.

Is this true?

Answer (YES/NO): NO